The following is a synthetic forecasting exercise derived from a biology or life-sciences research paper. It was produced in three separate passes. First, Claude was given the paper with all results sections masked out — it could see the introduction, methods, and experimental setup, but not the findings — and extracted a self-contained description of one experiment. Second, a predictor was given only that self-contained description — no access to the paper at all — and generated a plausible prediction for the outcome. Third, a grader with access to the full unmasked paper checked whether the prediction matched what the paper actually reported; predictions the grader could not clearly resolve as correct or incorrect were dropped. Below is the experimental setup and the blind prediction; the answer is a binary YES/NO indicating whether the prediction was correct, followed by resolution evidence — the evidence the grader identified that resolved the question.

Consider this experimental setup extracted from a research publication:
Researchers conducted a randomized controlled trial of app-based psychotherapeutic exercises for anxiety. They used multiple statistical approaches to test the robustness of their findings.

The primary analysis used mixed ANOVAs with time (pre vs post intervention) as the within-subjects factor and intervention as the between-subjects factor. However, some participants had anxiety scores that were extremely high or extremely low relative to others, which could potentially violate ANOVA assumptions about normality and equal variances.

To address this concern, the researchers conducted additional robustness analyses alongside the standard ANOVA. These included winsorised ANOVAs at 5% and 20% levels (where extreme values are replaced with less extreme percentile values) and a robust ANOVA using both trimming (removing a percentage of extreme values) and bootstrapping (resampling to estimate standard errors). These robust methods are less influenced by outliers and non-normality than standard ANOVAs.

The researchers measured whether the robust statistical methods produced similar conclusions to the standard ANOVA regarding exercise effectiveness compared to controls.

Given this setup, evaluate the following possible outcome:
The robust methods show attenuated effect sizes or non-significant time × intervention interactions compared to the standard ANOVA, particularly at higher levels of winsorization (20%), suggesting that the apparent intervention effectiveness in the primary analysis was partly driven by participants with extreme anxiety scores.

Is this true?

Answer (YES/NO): NO